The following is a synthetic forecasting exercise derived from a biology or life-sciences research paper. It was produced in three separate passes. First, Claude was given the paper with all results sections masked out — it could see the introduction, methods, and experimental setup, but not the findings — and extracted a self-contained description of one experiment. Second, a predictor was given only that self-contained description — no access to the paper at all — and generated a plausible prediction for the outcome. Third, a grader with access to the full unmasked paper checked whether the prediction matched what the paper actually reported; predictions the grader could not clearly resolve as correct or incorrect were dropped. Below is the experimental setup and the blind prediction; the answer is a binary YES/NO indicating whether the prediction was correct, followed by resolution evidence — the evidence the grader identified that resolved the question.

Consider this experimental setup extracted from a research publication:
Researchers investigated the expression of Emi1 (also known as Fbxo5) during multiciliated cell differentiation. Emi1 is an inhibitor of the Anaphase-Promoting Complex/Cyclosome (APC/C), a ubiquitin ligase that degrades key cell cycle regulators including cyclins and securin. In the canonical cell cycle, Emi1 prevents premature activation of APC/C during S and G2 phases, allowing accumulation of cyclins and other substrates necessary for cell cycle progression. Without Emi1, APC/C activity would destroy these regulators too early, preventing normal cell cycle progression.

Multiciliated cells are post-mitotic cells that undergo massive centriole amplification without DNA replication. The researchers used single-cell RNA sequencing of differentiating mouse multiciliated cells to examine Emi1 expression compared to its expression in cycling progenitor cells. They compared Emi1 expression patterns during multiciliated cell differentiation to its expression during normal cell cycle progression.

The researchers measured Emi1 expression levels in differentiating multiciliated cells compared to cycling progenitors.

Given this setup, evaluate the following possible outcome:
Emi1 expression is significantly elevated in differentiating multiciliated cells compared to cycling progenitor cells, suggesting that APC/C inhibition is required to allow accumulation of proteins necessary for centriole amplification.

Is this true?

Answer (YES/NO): NO